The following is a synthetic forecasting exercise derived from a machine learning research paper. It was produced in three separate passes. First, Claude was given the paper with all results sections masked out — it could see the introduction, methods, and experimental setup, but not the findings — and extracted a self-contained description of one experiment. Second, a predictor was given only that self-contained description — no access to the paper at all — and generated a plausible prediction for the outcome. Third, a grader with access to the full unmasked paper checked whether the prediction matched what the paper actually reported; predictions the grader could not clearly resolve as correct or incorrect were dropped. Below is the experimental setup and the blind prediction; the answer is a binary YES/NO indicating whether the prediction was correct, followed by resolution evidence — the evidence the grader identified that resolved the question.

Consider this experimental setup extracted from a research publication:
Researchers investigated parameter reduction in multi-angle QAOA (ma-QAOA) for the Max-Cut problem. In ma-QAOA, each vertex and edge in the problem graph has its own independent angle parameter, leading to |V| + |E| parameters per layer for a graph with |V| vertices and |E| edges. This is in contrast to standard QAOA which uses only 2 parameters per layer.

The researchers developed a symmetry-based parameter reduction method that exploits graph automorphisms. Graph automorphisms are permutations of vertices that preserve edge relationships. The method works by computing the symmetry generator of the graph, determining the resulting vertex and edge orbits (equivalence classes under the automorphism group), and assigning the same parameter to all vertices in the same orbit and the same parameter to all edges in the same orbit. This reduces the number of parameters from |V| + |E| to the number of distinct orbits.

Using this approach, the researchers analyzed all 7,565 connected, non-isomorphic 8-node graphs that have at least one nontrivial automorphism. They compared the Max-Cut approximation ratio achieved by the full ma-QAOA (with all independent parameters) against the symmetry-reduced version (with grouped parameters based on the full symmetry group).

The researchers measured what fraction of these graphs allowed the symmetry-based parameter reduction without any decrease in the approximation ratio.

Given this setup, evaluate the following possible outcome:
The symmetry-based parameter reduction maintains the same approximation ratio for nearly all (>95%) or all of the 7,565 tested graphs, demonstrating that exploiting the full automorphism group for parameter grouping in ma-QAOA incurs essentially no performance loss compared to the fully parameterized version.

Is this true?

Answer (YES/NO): NO